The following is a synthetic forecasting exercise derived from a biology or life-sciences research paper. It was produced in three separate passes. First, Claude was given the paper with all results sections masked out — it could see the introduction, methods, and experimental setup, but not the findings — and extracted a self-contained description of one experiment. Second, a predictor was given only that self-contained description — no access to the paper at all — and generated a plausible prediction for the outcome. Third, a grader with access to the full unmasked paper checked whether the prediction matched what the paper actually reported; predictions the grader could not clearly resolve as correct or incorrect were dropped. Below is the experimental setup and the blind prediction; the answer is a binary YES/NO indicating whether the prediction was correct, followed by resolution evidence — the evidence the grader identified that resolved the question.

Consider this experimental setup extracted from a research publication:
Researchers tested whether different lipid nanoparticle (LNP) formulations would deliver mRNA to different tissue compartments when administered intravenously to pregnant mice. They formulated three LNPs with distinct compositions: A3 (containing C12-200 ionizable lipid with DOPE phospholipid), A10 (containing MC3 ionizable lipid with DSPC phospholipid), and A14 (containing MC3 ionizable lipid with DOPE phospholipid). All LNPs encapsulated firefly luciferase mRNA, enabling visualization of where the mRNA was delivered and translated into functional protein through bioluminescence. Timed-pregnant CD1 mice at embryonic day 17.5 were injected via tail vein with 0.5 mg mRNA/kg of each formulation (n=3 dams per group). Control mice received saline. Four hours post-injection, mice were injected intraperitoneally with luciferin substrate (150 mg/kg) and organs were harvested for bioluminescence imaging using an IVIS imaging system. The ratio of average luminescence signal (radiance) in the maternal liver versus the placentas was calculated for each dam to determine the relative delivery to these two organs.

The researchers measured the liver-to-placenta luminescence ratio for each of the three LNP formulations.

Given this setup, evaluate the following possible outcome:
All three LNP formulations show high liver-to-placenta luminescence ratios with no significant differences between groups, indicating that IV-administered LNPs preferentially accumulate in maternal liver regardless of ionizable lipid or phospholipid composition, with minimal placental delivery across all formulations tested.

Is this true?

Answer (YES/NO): NO